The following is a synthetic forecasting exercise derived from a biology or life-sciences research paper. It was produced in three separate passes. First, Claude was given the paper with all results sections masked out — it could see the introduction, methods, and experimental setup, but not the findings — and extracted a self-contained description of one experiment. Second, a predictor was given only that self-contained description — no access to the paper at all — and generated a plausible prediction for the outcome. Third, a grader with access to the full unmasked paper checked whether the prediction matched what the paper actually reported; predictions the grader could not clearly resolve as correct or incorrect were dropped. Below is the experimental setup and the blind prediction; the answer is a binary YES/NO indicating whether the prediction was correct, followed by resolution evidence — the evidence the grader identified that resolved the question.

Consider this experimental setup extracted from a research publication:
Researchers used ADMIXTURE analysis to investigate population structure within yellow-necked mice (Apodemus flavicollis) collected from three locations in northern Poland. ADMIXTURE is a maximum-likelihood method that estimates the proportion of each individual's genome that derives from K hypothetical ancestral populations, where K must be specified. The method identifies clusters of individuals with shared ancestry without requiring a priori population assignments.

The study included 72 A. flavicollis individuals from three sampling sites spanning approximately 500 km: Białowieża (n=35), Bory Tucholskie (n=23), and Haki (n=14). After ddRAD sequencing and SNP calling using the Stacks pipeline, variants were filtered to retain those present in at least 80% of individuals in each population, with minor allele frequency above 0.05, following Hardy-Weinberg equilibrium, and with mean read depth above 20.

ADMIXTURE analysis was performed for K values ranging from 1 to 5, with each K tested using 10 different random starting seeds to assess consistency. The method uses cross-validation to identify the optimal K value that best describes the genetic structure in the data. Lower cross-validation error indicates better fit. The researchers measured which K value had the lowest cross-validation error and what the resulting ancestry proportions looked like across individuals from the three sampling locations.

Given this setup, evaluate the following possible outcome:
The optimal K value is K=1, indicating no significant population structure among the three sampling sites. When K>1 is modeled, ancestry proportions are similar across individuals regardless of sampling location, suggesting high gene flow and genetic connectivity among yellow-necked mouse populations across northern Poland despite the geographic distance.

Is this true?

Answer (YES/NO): NO